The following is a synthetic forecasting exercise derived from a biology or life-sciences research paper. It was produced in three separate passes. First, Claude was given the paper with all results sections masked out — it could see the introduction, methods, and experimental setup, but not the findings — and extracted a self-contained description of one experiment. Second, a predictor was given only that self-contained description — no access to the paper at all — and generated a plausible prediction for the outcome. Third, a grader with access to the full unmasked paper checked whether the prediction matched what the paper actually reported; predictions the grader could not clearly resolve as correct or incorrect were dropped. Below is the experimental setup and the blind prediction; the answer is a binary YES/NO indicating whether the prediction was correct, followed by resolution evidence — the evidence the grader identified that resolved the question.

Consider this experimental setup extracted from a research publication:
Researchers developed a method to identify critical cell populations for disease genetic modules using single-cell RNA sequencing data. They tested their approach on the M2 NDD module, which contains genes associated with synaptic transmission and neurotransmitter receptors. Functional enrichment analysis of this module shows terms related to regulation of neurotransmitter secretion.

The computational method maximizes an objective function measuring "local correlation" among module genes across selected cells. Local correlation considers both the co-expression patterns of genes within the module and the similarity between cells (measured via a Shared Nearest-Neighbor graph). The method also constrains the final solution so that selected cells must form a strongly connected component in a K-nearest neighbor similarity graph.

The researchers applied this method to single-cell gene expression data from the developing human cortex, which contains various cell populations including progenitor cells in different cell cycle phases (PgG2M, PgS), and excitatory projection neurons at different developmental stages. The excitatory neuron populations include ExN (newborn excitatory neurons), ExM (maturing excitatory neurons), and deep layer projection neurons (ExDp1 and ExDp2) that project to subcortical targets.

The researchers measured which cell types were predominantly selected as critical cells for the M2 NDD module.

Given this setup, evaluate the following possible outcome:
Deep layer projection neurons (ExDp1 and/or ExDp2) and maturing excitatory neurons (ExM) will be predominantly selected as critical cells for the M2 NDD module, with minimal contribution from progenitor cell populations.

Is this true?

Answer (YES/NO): NO